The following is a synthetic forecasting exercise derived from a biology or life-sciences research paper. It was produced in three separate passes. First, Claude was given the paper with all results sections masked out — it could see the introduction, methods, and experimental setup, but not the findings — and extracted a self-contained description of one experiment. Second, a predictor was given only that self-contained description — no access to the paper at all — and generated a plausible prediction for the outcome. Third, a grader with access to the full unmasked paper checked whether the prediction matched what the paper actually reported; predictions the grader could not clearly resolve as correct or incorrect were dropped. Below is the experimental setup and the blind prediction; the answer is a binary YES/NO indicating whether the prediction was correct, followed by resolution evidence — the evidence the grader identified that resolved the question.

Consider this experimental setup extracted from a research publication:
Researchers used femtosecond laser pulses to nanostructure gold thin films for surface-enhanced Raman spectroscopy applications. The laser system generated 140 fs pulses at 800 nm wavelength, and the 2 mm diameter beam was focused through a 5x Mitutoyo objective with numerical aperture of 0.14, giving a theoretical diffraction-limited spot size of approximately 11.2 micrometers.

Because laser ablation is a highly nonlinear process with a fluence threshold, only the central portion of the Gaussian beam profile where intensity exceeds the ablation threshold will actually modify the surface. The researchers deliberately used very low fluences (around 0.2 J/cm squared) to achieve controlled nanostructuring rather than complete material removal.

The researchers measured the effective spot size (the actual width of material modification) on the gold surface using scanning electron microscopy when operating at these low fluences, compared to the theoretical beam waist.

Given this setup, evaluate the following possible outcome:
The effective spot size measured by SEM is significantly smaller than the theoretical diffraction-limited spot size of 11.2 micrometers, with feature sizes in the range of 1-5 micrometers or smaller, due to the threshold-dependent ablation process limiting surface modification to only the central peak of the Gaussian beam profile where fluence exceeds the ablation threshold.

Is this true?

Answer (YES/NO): YES